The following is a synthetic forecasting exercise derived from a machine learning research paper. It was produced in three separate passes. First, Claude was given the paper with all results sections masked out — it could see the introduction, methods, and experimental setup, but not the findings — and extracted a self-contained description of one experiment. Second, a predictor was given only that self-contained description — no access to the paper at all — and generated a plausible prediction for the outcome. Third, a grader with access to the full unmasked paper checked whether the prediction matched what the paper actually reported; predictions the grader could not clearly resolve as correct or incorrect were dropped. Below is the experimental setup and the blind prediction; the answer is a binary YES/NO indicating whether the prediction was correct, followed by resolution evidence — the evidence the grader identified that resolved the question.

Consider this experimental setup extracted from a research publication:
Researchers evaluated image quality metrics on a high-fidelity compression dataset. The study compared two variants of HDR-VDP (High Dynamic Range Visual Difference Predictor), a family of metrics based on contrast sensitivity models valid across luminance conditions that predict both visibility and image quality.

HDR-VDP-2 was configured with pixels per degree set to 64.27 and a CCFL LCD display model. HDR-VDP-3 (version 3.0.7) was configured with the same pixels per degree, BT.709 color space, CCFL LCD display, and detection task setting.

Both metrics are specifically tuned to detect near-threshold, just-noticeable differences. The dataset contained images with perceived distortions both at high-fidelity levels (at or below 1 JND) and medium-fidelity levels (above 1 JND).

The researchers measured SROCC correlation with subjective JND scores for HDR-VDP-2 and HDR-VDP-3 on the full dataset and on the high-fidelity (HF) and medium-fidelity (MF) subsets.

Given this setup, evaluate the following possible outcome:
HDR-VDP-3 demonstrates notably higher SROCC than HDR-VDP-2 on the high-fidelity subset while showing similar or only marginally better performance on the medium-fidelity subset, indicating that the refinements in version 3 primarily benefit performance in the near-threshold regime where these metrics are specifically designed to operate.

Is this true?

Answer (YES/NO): YES